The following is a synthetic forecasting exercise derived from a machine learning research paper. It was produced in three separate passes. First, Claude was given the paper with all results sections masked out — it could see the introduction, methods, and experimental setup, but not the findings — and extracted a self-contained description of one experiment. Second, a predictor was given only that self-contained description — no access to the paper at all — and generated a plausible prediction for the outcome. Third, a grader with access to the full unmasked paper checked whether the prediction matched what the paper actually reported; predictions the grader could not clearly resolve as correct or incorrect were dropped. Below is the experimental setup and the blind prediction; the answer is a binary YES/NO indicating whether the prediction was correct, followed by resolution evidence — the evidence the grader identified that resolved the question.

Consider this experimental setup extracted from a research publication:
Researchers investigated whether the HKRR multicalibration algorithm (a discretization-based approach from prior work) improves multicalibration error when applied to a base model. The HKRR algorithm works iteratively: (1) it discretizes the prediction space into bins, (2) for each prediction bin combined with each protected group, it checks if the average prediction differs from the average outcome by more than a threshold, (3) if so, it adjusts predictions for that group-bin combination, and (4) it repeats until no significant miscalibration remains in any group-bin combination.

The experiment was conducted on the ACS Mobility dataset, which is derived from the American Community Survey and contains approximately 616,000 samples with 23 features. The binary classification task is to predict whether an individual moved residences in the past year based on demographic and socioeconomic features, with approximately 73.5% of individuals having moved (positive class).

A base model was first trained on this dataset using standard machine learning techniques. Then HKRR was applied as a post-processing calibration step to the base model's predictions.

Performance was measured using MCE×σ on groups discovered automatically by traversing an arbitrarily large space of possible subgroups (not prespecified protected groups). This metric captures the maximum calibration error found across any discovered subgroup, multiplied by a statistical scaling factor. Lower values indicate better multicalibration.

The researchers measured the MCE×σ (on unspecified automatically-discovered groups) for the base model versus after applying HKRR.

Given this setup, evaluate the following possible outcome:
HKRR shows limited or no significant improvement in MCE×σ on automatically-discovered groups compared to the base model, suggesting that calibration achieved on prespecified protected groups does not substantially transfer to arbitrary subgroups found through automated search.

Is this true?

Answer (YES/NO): YES